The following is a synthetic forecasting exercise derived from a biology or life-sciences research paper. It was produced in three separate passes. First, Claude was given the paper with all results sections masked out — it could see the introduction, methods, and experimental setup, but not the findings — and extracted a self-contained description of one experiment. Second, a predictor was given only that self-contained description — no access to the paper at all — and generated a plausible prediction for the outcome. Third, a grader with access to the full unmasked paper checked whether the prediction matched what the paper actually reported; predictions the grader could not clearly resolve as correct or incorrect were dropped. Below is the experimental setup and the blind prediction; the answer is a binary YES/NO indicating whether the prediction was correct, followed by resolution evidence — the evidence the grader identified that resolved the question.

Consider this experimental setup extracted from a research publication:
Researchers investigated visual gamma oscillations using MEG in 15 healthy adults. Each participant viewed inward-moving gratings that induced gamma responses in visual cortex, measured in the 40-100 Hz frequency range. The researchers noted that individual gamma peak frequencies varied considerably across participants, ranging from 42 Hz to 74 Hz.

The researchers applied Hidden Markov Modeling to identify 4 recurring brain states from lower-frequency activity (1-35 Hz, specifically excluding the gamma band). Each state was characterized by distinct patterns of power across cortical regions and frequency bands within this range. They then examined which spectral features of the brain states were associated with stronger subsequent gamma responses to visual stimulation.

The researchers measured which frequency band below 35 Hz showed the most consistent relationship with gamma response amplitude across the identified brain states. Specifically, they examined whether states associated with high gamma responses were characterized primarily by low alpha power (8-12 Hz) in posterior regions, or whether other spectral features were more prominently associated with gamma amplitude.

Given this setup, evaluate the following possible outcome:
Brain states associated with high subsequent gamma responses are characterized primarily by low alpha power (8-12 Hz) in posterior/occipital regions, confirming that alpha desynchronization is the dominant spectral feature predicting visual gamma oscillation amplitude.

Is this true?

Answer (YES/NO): NO